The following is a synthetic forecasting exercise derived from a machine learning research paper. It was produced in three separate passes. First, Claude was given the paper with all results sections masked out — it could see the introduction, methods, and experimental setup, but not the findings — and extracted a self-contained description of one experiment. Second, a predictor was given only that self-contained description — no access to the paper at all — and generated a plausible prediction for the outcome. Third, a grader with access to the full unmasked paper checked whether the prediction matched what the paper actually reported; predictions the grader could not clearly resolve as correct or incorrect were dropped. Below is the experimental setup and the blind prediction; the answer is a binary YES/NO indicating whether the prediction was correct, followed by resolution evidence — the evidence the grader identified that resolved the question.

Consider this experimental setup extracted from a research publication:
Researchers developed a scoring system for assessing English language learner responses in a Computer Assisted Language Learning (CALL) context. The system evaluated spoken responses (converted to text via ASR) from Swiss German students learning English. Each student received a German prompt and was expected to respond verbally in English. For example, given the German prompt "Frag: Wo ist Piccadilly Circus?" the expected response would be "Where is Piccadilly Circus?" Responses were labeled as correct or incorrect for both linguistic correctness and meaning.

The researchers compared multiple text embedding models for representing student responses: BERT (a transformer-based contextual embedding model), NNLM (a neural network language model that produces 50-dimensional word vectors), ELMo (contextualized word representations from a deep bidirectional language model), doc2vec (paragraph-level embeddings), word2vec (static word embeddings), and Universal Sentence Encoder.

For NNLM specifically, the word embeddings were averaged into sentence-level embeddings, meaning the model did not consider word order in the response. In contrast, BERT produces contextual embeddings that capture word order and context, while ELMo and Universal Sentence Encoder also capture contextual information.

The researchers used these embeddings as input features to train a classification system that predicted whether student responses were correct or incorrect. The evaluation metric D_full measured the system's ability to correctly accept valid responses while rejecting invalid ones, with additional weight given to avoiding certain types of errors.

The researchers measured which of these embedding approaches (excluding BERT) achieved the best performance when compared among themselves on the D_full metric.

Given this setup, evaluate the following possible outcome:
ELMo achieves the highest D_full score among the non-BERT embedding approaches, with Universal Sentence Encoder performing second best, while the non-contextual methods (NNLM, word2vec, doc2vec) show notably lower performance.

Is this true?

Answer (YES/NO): NO